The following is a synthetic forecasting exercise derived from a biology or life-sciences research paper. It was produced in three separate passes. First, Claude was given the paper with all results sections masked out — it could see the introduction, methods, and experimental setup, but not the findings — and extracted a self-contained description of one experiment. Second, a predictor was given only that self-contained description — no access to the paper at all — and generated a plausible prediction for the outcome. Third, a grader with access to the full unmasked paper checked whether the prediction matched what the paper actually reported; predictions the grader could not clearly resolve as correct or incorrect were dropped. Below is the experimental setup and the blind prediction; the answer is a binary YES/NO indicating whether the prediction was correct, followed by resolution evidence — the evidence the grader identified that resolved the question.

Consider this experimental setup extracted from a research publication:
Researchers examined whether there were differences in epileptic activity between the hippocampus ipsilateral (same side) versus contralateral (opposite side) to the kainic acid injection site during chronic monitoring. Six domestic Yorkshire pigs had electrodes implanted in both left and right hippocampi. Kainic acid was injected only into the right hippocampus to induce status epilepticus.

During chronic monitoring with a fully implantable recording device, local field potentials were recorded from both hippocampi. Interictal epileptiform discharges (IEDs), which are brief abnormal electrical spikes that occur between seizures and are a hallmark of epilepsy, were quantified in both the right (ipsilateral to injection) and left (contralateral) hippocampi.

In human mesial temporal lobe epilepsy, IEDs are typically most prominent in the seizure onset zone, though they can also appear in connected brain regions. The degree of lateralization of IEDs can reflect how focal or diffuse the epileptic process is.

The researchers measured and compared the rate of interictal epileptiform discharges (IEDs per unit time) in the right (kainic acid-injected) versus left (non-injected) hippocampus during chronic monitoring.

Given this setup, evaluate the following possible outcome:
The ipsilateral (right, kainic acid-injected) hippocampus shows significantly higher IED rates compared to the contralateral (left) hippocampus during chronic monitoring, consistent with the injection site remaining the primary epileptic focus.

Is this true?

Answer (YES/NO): YES